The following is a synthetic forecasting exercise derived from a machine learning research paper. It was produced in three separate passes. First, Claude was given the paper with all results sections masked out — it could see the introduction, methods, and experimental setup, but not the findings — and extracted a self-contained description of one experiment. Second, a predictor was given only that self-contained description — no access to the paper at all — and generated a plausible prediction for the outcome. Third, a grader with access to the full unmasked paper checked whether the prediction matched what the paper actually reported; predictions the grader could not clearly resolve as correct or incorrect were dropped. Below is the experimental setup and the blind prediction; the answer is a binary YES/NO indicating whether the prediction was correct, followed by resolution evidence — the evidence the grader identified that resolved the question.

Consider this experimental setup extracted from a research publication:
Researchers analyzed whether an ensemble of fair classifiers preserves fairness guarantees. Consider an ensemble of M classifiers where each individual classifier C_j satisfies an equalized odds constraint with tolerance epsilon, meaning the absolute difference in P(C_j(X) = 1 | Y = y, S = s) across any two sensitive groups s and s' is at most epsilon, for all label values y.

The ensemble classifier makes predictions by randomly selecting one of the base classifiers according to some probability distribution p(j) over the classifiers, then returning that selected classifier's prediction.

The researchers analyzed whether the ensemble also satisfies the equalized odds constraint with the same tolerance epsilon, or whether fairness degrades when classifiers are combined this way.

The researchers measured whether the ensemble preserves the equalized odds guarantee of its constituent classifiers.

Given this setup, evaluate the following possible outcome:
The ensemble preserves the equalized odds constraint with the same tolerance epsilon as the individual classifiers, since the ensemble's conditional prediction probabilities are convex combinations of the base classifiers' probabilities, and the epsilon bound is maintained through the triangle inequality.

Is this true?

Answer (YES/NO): YES